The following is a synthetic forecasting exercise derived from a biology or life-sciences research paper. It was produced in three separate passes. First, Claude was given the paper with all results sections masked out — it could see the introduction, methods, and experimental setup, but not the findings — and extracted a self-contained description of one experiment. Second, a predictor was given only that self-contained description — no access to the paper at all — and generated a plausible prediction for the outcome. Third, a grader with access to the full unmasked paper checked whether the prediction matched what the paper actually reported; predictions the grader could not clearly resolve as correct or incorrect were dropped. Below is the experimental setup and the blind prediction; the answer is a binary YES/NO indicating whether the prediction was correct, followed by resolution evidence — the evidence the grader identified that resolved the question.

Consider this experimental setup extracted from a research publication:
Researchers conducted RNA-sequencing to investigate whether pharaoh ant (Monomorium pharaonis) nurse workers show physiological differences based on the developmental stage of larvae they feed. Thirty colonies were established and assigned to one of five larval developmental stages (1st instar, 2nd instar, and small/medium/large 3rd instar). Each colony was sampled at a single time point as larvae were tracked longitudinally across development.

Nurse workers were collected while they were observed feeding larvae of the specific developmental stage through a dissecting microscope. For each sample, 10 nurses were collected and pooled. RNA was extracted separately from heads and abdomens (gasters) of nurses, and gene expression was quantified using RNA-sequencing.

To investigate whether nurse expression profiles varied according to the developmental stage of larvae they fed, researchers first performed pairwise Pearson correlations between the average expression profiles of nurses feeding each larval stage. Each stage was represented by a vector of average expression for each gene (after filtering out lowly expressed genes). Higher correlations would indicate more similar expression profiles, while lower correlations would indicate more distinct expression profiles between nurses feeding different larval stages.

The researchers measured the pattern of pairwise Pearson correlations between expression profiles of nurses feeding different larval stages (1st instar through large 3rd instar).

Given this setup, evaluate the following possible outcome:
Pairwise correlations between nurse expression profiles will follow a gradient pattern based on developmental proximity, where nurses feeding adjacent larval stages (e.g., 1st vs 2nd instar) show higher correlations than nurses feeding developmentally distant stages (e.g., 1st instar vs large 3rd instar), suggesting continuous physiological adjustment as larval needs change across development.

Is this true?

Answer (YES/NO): YES